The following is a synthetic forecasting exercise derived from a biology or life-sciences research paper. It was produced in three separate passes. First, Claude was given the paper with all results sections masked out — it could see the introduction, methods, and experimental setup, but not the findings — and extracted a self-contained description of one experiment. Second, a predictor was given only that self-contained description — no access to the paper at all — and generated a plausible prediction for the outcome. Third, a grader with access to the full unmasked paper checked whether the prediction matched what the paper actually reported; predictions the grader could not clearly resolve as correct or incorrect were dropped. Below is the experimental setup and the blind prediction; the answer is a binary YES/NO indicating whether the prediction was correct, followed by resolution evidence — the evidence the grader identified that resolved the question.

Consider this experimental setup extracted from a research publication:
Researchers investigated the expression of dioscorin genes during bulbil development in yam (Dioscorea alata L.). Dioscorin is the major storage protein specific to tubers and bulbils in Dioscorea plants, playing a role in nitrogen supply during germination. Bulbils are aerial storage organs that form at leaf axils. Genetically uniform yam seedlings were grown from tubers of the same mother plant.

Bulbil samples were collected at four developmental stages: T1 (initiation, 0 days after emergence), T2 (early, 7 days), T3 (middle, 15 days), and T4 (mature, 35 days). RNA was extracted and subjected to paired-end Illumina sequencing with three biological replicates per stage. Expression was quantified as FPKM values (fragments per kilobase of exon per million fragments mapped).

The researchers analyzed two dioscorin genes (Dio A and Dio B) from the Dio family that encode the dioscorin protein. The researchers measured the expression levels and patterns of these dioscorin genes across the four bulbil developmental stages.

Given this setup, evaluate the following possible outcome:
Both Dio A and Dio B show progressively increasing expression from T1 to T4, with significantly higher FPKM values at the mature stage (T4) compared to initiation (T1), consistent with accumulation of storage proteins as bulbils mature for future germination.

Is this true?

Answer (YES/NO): YES